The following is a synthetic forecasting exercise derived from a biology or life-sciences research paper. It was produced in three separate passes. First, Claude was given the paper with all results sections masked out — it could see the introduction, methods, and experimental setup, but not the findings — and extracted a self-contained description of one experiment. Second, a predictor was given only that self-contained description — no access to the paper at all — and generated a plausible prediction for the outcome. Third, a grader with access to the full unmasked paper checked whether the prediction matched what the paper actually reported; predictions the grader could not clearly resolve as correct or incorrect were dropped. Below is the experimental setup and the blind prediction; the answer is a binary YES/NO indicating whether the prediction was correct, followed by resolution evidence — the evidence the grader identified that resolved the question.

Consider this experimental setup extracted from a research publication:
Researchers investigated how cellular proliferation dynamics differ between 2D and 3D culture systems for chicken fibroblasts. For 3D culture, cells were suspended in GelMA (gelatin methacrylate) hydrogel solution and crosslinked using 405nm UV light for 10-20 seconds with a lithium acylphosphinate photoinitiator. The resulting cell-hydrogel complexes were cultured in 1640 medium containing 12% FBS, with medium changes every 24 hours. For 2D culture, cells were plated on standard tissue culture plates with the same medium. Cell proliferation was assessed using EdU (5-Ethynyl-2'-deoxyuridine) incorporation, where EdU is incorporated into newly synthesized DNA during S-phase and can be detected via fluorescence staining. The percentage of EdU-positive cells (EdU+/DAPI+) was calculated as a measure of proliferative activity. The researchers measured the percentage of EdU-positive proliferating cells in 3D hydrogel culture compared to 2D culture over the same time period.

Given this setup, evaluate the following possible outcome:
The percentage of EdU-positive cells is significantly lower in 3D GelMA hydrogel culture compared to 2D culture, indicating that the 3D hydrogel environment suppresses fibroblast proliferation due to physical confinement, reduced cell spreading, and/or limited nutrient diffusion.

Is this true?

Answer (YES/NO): NO